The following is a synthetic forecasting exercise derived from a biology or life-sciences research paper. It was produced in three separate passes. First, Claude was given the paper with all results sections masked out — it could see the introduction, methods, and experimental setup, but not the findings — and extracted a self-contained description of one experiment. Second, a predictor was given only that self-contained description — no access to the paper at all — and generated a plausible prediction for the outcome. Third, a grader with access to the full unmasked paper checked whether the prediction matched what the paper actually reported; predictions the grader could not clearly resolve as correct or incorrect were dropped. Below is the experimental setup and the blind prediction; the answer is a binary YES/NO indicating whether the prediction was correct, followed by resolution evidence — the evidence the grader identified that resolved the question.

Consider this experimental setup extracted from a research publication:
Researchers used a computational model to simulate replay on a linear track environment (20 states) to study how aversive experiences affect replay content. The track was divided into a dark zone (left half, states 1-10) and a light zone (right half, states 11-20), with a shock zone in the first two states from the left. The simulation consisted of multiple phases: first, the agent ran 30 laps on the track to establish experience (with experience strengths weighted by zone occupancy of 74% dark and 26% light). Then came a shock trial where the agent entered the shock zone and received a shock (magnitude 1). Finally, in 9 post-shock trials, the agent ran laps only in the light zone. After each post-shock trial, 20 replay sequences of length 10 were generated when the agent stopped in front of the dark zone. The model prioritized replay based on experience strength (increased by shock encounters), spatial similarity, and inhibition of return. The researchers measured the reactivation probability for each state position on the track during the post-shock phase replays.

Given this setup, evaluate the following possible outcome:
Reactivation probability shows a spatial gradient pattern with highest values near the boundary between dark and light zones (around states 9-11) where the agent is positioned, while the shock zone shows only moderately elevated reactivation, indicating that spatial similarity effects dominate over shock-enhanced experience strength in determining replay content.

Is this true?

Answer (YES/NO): NO